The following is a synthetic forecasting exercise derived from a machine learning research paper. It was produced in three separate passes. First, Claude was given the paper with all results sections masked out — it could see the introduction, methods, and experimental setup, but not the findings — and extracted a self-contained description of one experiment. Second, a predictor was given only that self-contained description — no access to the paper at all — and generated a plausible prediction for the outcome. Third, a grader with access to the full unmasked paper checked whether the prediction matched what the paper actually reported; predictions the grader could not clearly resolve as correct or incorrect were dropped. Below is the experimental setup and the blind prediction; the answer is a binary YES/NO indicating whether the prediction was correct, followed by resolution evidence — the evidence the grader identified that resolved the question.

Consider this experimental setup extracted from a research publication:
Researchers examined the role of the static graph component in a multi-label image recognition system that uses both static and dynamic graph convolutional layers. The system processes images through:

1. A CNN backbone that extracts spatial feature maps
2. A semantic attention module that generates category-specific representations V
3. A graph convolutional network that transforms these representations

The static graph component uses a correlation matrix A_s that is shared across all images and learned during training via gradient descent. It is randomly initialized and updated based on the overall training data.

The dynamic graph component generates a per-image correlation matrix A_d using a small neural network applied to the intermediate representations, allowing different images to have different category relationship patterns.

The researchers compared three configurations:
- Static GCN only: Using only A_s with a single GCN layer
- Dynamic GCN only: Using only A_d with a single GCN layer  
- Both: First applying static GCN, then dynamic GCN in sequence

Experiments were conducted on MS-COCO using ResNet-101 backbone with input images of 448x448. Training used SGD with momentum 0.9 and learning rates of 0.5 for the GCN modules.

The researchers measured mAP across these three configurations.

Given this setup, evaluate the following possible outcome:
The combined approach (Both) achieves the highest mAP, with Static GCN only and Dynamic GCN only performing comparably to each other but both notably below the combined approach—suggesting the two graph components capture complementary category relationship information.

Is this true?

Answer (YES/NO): NO